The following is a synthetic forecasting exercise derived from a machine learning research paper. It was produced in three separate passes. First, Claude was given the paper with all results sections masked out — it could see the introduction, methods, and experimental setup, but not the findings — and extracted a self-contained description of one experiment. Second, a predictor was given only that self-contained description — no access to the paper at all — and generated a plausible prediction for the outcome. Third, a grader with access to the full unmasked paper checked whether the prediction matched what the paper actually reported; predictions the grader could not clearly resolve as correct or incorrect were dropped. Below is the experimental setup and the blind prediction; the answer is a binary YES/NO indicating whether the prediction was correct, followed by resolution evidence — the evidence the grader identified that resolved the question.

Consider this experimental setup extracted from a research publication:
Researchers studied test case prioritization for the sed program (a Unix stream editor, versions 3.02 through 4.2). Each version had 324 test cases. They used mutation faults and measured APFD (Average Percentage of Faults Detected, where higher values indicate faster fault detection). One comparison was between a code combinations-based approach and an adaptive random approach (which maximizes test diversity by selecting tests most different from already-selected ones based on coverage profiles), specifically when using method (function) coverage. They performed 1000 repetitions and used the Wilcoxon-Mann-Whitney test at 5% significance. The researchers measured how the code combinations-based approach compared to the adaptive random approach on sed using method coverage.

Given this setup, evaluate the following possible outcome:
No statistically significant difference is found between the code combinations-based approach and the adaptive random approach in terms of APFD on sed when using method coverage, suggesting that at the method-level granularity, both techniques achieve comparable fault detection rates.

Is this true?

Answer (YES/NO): NO